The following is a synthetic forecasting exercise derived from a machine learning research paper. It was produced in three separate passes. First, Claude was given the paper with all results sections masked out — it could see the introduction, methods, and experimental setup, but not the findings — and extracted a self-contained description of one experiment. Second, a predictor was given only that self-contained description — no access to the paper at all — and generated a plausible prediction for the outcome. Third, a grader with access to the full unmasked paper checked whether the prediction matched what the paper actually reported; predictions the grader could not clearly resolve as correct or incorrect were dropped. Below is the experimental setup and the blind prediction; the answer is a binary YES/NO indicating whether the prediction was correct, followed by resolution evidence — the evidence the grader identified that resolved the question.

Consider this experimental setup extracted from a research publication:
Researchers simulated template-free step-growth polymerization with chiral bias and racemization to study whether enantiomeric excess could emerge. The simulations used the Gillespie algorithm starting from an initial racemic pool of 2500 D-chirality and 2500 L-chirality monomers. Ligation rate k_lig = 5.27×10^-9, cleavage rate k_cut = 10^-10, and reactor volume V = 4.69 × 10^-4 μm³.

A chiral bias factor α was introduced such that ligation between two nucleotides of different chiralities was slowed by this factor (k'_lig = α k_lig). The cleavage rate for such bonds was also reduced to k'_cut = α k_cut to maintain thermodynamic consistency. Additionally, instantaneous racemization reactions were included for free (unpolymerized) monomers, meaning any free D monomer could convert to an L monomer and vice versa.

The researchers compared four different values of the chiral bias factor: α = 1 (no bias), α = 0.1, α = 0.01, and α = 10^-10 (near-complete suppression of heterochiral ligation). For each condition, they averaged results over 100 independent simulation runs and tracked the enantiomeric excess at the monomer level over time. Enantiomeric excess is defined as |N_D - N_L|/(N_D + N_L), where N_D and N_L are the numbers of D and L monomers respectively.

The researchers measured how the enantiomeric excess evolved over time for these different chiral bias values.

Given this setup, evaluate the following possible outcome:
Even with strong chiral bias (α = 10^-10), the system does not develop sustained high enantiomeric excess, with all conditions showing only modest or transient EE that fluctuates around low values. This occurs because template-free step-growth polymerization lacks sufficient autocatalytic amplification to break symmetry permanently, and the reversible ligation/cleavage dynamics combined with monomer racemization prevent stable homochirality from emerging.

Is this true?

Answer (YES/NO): YES